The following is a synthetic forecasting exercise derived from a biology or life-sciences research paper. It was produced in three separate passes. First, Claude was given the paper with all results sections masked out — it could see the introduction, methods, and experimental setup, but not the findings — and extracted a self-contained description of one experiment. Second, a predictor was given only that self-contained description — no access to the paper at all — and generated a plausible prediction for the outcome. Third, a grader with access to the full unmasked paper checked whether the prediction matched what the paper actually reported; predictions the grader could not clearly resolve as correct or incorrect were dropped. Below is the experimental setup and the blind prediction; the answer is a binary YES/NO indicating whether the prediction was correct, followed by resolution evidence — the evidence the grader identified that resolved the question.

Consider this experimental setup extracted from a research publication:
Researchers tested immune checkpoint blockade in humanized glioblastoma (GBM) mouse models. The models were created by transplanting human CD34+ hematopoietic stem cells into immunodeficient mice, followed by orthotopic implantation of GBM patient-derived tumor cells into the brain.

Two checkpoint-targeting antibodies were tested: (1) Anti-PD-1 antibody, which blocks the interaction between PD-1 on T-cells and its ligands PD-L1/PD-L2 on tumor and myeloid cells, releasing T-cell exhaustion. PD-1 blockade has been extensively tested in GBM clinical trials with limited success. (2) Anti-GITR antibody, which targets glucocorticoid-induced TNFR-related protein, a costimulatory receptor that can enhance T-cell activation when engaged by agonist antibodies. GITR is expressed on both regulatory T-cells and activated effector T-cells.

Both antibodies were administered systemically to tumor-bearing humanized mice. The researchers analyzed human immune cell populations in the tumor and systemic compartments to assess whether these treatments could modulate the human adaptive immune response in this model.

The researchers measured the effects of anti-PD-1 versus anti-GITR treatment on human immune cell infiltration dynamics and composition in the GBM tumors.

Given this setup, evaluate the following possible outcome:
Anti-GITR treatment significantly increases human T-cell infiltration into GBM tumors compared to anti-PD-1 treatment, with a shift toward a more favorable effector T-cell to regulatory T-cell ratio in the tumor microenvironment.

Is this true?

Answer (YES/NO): NO